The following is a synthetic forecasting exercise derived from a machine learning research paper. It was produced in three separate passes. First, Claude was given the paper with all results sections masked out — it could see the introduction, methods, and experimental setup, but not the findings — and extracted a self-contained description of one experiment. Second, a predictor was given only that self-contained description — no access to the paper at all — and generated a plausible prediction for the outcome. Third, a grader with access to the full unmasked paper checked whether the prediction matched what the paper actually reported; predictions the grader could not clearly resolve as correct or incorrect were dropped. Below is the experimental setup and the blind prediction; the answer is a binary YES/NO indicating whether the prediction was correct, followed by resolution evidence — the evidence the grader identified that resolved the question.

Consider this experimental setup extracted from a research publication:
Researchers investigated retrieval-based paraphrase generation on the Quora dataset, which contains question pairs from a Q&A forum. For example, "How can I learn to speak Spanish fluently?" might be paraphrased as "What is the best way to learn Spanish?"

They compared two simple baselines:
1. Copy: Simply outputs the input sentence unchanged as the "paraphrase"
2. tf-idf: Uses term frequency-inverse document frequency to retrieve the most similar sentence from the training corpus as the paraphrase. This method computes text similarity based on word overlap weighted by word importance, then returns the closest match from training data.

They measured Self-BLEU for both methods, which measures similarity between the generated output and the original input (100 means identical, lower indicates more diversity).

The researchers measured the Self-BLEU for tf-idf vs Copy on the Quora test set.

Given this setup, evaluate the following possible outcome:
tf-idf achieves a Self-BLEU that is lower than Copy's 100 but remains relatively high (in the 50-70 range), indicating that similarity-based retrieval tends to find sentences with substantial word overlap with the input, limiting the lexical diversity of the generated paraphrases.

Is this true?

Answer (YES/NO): YES